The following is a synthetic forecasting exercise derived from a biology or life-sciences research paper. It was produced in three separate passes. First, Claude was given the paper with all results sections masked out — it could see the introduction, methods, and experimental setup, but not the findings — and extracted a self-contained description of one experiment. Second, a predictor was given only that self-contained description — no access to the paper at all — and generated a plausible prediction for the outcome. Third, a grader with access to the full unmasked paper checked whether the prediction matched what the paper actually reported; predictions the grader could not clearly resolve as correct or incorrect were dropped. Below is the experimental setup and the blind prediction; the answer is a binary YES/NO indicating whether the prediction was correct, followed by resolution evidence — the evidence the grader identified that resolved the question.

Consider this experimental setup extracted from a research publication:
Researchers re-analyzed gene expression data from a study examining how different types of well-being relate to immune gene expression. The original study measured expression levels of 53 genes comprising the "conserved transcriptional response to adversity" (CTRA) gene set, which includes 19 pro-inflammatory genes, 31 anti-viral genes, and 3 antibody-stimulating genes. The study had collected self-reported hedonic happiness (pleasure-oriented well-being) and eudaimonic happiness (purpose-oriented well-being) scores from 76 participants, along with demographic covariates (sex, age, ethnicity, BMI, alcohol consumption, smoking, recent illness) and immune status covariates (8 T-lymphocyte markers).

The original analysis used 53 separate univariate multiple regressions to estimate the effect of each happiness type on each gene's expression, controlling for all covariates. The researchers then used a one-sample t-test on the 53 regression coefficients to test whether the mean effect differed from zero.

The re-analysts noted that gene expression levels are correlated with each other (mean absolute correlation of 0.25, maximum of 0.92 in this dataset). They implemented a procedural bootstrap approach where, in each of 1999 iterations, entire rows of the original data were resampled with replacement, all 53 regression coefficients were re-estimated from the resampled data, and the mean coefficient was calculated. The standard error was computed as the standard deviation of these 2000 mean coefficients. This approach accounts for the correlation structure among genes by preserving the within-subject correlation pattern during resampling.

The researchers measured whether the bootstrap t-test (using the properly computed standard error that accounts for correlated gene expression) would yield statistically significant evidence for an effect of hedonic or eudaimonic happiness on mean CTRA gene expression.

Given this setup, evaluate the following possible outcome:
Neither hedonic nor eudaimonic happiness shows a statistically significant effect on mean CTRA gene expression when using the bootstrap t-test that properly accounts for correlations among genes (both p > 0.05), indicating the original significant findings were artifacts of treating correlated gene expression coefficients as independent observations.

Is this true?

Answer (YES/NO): YES